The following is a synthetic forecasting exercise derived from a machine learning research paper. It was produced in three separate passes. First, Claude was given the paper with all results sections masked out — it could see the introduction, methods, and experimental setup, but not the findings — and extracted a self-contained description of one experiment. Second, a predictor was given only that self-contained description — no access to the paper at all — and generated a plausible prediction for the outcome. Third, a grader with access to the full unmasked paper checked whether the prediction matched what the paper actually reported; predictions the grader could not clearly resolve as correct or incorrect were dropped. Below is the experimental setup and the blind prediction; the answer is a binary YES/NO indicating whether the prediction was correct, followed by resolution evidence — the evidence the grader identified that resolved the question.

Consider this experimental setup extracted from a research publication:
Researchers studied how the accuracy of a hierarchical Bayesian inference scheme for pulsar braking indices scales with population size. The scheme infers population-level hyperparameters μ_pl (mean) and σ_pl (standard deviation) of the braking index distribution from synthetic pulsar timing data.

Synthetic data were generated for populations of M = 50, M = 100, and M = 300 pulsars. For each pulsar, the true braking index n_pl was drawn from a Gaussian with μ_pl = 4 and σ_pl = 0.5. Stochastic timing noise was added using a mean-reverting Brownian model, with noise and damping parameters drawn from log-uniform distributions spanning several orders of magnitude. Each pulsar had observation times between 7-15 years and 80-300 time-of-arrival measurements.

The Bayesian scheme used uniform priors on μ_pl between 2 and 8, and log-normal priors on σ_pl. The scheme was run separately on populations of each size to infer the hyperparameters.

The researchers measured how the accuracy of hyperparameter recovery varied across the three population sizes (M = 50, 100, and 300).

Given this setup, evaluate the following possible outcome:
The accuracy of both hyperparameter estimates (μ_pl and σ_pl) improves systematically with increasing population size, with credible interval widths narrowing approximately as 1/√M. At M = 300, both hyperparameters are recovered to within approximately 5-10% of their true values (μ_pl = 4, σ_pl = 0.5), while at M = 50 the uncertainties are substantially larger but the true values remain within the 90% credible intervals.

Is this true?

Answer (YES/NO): NO